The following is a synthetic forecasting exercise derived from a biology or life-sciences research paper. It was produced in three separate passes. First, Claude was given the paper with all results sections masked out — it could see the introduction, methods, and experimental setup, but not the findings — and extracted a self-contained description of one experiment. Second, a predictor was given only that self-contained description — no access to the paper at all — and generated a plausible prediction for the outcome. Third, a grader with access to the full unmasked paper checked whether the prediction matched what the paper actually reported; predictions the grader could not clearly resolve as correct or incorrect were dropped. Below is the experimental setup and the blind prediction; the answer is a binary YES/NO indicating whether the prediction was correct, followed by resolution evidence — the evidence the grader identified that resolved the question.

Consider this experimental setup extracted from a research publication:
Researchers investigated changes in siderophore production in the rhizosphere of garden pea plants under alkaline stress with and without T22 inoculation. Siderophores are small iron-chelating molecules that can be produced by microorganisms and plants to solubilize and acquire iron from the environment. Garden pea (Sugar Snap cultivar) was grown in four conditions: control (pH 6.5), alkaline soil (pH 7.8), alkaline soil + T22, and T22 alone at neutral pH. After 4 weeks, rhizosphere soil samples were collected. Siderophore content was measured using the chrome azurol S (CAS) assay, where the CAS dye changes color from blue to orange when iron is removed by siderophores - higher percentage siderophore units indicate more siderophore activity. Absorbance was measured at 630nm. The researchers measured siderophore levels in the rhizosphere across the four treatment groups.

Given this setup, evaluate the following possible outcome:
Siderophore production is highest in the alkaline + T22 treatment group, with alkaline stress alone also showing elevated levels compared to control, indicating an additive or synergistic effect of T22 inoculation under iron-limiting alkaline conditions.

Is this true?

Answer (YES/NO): YES